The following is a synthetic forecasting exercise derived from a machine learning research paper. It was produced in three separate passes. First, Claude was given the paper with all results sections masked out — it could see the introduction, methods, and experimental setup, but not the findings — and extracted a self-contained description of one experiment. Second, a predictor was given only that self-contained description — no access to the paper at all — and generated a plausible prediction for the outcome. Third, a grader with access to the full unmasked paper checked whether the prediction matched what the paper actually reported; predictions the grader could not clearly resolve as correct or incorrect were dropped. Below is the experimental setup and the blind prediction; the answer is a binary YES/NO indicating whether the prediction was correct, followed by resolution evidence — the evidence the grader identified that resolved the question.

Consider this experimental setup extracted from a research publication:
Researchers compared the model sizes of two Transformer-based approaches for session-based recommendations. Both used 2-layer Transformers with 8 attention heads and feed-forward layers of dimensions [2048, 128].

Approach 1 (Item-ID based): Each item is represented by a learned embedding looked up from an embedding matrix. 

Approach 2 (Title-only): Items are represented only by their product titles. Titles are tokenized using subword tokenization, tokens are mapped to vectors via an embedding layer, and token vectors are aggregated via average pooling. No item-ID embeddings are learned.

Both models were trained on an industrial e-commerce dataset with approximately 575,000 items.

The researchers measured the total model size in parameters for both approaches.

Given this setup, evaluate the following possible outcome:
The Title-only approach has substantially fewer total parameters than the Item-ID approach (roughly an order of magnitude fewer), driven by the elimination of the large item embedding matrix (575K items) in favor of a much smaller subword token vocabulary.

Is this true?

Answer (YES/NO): NO